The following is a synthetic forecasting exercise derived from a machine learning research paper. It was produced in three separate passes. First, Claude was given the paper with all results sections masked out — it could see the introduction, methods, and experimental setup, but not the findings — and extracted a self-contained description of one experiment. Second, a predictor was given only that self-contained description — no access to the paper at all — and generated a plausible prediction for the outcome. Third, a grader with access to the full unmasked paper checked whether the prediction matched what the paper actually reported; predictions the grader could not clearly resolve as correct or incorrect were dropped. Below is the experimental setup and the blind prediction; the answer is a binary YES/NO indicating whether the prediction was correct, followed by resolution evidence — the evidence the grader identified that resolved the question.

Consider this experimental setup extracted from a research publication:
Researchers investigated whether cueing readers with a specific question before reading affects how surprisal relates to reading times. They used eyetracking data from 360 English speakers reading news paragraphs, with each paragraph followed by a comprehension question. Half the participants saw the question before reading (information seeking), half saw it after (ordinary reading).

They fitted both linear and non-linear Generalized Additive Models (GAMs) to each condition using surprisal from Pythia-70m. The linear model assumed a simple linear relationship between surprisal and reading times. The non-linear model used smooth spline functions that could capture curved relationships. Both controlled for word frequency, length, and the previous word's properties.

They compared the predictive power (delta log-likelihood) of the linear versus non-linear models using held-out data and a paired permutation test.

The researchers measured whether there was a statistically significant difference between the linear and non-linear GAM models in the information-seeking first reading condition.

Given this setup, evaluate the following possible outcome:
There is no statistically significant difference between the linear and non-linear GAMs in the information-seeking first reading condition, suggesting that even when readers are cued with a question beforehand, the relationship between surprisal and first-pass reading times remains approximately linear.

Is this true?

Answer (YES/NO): NO